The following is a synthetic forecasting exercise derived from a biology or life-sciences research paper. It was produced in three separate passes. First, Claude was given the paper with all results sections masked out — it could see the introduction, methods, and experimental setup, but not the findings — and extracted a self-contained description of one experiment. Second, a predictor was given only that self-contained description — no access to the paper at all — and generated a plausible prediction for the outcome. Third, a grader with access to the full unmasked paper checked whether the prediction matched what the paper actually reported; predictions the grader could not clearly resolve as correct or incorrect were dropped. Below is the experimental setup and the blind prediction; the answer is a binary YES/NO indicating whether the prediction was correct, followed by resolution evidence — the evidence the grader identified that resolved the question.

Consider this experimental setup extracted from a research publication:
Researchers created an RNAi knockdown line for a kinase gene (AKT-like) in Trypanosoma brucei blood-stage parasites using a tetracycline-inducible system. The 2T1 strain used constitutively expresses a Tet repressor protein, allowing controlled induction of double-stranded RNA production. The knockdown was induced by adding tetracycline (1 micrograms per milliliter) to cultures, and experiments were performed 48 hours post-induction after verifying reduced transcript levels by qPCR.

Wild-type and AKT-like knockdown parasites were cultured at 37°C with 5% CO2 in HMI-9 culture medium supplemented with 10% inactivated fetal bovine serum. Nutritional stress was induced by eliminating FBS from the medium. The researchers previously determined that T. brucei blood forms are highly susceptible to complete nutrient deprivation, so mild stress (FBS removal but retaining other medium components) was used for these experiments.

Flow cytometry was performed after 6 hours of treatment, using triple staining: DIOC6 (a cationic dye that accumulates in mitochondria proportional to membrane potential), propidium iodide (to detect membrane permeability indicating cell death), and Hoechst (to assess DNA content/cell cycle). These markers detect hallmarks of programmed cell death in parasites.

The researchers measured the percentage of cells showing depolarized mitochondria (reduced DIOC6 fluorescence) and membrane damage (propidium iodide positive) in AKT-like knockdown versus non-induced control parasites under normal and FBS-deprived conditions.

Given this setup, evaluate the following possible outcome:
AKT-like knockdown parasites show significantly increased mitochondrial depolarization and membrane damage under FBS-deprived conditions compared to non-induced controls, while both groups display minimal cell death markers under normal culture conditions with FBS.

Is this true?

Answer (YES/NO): NO